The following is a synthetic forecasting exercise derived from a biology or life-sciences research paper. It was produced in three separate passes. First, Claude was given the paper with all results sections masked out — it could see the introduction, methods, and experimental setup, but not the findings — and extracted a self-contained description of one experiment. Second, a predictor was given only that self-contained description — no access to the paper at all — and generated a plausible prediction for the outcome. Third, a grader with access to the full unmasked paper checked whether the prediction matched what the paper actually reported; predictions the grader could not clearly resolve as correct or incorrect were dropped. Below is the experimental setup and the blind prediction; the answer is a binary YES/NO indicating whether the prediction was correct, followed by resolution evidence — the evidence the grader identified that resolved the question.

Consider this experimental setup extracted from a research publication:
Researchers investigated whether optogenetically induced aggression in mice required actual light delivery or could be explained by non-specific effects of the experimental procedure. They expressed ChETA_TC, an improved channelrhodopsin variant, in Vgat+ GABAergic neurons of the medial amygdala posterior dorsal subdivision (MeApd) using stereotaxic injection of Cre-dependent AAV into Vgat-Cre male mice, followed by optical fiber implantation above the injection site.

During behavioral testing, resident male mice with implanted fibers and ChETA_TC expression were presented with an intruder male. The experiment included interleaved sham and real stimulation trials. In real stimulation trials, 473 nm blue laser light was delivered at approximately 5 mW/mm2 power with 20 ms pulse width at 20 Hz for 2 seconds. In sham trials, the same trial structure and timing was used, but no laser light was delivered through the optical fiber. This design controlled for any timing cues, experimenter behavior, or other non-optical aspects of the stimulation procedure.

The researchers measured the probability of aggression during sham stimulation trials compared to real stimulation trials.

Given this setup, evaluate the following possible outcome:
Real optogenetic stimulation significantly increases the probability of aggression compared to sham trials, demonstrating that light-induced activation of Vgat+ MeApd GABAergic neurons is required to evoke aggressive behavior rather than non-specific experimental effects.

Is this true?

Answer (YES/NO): YES